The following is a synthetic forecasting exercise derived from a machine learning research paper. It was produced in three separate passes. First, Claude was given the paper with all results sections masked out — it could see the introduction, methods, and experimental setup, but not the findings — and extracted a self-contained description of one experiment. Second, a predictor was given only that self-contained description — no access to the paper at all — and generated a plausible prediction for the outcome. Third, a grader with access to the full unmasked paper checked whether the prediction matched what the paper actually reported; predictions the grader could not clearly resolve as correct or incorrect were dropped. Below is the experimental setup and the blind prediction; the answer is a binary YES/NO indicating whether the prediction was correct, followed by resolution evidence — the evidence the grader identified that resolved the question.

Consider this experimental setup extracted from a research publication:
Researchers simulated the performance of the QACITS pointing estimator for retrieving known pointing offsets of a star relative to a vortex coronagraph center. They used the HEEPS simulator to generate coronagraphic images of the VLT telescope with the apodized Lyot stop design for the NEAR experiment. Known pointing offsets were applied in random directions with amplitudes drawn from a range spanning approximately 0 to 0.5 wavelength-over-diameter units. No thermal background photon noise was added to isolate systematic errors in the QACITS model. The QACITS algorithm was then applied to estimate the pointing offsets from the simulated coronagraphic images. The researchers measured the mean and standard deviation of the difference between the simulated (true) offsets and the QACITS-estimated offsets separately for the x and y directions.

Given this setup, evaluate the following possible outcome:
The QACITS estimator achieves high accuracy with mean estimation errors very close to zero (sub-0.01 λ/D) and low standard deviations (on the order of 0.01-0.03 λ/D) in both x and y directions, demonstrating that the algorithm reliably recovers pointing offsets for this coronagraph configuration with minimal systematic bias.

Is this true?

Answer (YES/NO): NO